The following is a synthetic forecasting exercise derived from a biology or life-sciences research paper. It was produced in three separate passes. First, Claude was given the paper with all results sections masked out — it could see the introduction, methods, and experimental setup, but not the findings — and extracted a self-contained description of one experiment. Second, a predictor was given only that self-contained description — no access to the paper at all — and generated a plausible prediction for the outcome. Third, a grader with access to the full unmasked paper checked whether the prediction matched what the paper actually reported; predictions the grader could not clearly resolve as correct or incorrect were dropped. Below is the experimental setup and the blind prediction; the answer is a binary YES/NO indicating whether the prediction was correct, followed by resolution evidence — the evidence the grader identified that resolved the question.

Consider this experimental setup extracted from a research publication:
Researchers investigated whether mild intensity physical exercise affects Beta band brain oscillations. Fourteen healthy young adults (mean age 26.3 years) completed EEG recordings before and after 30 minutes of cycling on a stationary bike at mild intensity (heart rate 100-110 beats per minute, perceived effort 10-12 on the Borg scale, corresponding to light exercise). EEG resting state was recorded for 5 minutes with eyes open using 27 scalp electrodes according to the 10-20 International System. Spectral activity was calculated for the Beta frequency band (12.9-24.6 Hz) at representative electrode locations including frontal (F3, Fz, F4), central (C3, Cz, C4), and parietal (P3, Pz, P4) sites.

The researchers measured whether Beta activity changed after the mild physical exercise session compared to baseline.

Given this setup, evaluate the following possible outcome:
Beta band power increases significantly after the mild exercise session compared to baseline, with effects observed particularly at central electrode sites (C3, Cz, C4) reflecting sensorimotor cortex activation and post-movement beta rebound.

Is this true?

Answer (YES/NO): NO